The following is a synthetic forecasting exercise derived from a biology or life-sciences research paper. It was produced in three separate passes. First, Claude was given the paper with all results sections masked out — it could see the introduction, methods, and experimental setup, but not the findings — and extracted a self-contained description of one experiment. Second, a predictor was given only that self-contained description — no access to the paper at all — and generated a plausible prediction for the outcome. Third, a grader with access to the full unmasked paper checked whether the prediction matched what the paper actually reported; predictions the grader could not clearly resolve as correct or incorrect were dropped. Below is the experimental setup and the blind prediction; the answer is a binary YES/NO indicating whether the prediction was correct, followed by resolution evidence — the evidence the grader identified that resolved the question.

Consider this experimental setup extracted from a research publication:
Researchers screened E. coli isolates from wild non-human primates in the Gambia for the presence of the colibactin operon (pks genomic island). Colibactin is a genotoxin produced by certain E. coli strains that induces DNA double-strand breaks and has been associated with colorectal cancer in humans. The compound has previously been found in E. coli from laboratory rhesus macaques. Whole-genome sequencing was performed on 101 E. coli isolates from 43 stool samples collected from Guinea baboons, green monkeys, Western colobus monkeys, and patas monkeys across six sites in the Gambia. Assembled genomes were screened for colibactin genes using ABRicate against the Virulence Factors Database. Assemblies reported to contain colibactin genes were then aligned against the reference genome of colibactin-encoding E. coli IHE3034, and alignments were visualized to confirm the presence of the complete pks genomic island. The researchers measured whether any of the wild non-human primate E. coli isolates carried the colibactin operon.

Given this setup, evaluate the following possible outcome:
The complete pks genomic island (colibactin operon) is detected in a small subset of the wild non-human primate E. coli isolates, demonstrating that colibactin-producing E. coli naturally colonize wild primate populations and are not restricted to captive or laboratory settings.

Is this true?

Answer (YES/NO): YES